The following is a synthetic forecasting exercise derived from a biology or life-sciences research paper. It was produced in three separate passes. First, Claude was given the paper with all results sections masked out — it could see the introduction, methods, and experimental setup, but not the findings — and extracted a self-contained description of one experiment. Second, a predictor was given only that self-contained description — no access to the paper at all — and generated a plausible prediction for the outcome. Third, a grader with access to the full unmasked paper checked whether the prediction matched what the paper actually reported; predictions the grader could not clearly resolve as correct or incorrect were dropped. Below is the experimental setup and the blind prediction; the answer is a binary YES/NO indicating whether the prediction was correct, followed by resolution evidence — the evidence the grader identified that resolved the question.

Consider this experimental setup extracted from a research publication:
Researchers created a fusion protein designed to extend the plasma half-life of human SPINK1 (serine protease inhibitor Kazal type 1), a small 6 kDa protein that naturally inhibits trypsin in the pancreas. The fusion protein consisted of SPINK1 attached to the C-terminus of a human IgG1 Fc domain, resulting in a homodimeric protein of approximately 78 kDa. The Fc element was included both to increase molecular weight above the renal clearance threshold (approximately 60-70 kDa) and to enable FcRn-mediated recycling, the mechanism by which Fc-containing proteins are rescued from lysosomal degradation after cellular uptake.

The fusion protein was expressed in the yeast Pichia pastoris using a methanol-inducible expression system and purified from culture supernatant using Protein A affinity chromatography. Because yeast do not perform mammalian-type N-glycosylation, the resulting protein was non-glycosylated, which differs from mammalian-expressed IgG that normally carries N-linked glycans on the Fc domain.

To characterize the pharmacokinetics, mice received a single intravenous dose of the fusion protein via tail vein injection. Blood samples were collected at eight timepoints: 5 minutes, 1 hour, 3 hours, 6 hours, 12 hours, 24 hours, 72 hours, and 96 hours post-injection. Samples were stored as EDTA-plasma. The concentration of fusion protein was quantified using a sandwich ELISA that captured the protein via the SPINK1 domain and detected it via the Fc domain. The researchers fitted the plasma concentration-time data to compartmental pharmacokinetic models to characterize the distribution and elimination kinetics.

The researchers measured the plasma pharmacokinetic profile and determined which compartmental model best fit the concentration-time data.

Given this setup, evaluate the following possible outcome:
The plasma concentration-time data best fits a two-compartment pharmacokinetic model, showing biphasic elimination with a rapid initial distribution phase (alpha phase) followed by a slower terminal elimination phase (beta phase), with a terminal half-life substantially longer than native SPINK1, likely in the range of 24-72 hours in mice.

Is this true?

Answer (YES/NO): NO